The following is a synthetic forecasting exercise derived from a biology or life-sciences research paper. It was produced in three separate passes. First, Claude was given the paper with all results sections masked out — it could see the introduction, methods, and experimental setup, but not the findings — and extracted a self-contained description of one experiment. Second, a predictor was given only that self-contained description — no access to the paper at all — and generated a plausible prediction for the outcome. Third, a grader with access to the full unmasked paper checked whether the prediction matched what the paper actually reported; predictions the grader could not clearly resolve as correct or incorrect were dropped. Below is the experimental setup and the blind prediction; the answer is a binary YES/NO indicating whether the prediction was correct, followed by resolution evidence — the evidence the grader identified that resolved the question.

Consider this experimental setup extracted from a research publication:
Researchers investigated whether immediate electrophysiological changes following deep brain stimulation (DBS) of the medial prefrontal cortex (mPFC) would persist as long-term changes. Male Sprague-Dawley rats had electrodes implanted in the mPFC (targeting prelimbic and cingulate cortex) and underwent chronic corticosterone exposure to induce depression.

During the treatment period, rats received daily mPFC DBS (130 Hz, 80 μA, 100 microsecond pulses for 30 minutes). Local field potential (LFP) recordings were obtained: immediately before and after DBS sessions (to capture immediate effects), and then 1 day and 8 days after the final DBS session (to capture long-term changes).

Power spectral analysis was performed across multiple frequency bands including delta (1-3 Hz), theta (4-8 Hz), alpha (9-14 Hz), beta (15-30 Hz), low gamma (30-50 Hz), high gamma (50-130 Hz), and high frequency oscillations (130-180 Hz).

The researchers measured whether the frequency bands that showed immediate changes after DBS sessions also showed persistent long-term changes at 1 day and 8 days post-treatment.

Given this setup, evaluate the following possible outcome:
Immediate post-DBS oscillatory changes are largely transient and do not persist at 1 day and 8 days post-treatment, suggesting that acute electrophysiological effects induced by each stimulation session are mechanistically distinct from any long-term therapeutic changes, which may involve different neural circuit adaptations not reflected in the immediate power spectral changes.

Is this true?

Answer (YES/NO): YES